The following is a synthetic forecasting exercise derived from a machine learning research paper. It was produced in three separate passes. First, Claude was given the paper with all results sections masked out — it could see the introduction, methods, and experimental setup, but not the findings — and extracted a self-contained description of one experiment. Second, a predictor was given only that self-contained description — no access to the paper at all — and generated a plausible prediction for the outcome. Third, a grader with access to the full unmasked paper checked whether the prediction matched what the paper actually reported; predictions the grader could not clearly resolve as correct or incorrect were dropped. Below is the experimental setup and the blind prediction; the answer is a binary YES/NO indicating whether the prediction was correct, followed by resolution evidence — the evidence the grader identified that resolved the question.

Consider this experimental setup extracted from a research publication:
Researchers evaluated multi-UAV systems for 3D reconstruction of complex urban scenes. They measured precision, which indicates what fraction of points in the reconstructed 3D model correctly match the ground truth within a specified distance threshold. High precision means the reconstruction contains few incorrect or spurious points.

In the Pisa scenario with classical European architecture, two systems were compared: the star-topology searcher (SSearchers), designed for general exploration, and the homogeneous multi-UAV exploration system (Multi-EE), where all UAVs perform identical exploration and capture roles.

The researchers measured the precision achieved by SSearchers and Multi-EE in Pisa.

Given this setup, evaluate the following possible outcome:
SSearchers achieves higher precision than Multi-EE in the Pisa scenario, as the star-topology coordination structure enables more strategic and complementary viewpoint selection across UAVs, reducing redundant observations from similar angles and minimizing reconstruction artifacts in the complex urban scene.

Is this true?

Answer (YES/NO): NO